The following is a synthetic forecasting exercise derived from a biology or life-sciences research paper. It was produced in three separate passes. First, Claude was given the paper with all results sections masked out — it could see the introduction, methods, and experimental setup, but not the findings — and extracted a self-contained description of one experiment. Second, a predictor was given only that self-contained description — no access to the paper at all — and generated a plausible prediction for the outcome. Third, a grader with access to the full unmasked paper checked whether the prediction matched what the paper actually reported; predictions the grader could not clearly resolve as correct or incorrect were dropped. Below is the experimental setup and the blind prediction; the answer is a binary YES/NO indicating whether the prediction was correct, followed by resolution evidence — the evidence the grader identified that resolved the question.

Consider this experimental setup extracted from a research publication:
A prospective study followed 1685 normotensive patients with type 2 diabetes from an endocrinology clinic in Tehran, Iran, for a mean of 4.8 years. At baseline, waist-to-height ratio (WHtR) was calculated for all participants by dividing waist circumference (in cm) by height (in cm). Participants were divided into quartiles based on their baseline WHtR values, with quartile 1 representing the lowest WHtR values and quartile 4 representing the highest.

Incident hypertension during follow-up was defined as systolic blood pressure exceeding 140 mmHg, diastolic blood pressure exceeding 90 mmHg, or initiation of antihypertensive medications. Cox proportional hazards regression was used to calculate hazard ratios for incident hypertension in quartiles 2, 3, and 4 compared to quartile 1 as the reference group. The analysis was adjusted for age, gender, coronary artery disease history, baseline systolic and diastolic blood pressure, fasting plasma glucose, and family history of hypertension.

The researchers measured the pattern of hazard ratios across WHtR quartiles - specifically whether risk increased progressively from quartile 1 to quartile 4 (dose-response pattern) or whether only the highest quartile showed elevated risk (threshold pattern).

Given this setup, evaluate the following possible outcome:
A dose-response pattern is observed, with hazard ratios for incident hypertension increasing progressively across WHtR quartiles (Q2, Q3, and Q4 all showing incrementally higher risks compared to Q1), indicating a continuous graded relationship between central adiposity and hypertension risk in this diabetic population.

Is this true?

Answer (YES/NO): YES